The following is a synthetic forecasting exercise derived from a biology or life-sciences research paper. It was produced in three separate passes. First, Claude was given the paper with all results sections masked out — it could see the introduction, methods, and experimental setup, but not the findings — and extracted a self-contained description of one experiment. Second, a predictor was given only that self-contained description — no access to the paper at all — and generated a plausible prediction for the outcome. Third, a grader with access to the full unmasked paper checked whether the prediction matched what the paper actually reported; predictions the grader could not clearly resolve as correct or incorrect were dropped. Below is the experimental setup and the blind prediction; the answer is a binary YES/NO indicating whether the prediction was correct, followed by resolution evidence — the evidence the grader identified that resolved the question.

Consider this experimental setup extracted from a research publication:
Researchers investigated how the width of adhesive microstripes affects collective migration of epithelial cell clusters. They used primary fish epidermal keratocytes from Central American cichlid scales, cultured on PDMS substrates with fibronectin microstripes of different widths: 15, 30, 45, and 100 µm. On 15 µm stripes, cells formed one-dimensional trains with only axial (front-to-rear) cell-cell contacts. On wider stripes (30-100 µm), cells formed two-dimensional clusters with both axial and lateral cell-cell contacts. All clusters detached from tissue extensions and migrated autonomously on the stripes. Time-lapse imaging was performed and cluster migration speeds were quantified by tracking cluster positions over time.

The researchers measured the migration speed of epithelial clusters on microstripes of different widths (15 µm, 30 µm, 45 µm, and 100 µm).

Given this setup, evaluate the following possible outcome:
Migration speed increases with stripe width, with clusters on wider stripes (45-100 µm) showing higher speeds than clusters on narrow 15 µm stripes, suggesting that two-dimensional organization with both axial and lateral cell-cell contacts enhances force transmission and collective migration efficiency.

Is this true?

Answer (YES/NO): NO